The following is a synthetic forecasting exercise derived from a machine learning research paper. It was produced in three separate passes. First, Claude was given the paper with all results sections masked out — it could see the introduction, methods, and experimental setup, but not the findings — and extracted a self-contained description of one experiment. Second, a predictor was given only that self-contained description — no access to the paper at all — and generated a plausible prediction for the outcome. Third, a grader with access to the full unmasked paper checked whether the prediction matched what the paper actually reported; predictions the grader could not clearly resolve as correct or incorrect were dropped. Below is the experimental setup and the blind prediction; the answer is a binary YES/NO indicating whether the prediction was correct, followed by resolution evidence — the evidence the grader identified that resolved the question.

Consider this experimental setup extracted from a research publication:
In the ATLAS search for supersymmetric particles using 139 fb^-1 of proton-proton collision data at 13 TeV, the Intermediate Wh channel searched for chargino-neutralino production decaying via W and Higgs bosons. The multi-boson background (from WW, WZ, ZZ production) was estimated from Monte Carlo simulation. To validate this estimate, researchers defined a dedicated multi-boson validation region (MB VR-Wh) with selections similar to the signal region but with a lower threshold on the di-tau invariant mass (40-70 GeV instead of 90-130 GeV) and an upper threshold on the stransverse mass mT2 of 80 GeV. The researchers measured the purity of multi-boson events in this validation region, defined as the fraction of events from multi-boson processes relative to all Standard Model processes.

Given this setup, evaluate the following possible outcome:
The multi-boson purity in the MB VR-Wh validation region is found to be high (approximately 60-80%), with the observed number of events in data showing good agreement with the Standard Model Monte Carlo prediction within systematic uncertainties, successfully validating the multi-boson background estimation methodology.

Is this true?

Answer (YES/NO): YES